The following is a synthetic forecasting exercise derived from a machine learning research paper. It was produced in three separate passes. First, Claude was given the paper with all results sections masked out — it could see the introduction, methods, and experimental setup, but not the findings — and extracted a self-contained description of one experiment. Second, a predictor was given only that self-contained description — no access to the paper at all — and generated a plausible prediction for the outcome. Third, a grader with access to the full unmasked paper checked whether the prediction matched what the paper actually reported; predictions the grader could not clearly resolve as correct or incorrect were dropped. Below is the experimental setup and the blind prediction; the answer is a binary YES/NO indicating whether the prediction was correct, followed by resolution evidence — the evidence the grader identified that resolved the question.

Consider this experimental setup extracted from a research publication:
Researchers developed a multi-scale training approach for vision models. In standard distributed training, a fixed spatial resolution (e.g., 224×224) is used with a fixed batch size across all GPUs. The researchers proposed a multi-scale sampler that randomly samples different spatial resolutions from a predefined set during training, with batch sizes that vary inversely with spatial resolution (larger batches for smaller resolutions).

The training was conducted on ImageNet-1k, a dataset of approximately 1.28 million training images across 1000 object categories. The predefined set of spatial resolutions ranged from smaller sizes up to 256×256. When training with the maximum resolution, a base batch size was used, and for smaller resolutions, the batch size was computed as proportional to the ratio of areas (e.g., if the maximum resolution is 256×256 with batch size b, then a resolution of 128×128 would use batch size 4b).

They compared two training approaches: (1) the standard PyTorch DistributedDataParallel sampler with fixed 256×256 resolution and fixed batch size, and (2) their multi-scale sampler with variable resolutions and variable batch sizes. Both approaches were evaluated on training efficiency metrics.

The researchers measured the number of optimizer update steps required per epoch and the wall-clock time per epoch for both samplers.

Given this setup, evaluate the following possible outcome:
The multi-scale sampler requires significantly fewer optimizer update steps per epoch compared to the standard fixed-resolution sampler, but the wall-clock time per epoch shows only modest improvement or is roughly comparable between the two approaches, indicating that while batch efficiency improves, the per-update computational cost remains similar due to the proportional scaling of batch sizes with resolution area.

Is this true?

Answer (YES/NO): NO